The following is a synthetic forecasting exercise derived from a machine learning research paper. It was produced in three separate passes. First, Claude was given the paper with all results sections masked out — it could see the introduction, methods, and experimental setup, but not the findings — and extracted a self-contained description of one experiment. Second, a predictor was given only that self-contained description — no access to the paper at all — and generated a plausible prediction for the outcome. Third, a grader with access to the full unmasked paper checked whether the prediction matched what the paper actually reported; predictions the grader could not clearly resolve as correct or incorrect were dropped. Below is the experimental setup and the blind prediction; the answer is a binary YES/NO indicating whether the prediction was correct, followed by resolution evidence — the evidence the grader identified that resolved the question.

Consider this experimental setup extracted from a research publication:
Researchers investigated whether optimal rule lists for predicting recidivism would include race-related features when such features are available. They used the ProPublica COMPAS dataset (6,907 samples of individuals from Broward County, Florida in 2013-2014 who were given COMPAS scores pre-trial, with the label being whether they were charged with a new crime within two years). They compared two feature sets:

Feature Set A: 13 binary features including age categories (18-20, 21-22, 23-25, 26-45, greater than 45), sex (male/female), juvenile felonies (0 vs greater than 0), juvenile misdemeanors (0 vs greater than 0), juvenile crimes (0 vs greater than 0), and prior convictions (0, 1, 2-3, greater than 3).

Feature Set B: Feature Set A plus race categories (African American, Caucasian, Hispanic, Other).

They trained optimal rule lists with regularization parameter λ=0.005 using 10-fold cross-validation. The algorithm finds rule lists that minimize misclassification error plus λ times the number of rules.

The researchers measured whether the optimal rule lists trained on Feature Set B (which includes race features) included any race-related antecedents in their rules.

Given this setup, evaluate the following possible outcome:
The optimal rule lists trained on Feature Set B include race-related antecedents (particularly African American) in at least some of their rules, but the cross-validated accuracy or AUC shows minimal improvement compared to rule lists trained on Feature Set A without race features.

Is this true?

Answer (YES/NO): NO